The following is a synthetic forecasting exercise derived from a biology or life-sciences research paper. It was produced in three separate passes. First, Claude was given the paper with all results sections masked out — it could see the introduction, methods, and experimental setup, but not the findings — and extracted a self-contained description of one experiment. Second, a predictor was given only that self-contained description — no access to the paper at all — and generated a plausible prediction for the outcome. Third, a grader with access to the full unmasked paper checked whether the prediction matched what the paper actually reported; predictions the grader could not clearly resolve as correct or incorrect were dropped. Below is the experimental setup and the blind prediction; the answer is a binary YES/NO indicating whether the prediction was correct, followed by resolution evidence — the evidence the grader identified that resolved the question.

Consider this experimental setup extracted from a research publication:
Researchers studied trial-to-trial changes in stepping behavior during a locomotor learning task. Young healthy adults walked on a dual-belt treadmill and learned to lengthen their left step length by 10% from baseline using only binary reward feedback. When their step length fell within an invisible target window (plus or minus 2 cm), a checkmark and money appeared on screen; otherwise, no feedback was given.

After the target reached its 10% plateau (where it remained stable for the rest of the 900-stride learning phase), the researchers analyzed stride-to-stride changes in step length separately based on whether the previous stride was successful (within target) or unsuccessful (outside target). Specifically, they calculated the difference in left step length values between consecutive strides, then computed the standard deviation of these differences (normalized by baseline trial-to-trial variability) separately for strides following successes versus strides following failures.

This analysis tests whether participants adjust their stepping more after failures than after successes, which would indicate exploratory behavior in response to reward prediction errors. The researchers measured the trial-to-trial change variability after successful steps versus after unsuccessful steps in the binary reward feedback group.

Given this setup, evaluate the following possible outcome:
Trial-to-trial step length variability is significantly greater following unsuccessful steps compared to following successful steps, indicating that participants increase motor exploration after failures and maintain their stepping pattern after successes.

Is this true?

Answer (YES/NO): NO